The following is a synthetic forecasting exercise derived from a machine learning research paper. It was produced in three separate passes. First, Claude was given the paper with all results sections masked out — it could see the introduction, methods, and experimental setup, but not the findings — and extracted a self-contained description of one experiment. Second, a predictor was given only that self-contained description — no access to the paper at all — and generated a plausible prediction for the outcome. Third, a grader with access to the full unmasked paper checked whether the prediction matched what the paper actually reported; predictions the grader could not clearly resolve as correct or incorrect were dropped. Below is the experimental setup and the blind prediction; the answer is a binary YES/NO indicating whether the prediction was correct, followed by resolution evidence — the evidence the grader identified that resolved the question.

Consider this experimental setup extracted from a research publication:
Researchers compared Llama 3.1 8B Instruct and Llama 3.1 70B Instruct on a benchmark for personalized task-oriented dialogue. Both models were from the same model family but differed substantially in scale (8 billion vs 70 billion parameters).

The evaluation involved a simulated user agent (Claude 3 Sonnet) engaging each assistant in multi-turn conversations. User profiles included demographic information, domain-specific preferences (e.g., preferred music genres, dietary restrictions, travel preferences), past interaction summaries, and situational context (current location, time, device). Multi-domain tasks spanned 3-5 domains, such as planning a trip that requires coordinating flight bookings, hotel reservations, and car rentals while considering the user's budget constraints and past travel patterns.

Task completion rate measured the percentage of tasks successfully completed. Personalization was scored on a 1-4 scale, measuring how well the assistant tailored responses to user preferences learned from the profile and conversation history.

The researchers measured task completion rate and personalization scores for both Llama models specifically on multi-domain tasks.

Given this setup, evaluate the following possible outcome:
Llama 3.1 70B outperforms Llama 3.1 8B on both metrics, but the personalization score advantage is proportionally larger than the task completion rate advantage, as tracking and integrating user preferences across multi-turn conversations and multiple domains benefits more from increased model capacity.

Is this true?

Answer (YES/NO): YES